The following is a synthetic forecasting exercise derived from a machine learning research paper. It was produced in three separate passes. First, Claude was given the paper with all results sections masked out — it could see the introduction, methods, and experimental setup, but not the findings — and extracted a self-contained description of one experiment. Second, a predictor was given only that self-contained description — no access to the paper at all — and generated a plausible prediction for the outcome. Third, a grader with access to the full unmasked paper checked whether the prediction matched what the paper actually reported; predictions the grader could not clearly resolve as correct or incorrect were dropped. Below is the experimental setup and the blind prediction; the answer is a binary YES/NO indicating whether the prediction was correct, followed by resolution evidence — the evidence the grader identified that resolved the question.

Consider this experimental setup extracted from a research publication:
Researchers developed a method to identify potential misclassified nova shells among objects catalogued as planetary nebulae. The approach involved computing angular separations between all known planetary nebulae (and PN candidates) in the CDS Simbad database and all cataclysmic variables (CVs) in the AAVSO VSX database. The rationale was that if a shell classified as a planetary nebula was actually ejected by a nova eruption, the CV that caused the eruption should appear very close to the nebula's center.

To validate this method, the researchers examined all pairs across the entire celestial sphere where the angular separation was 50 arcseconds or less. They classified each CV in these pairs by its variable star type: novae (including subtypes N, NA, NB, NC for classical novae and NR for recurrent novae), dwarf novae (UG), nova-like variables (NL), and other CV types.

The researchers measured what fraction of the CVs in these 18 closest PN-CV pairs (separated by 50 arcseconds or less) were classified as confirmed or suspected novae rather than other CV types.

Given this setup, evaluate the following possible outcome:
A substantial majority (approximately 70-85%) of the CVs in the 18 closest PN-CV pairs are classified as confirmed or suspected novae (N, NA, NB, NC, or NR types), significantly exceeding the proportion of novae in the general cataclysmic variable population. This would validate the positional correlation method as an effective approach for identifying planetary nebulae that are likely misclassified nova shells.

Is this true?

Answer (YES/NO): YES